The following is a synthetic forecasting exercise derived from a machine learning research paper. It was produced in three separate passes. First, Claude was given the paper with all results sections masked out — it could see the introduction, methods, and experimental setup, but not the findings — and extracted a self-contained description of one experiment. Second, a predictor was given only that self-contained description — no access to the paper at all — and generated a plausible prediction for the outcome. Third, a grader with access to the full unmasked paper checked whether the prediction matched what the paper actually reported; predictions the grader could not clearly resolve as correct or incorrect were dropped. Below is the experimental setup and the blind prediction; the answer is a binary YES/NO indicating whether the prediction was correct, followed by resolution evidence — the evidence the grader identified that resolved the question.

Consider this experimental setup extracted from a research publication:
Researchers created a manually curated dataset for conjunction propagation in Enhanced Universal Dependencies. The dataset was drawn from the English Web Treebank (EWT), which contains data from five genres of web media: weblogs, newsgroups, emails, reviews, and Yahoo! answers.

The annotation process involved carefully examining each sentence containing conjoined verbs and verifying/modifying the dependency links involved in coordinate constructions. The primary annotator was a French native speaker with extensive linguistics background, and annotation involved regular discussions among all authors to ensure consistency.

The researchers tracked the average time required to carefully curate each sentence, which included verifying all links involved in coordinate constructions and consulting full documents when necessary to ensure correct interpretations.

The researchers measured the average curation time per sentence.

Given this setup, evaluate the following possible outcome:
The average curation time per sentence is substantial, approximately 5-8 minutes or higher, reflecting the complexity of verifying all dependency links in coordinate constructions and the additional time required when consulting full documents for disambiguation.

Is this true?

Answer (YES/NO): YES